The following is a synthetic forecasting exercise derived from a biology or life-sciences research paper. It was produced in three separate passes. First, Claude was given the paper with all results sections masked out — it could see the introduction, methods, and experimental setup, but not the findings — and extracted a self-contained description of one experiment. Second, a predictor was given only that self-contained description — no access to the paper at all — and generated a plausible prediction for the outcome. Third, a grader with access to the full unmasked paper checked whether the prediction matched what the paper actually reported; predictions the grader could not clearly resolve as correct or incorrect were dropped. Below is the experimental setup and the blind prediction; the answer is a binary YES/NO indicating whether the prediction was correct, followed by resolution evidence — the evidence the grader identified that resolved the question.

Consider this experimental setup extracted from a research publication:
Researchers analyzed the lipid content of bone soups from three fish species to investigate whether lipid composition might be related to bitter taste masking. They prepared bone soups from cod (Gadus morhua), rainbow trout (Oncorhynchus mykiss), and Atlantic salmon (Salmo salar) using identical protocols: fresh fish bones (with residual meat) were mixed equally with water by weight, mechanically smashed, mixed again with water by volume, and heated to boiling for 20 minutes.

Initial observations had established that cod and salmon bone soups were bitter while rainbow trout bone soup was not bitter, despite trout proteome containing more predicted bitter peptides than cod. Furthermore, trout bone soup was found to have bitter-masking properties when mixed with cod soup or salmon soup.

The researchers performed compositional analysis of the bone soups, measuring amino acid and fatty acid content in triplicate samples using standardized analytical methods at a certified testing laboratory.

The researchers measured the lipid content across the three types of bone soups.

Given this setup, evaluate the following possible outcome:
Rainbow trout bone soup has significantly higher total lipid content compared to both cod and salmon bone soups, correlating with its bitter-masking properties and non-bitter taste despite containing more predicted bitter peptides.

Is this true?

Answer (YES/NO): YES